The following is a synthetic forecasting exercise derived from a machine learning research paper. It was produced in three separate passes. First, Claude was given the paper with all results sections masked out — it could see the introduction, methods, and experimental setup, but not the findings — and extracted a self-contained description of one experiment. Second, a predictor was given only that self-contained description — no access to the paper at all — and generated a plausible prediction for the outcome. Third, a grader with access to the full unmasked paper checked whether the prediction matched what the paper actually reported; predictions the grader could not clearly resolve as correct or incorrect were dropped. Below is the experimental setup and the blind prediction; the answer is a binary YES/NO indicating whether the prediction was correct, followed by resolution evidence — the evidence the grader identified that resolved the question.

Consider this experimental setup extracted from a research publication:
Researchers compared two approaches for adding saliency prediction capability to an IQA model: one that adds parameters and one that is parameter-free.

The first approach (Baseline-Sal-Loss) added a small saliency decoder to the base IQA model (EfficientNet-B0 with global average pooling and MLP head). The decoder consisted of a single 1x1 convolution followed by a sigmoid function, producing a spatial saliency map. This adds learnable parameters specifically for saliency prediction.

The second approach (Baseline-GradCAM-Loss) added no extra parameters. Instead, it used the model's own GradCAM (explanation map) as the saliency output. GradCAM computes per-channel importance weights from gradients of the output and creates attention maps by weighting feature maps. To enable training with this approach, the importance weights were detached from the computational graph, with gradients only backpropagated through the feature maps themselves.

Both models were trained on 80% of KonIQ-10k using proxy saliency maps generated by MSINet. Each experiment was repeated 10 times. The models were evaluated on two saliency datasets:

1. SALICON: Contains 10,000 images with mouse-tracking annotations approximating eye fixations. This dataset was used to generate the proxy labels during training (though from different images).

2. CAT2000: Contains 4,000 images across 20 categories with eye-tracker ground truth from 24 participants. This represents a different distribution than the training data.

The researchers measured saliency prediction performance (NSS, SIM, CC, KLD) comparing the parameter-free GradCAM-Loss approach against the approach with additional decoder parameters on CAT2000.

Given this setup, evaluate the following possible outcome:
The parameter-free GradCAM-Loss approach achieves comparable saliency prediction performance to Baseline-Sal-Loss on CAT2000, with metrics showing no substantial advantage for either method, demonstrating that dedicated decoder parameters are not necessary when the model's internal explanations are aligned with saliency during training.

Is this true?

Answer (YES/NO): NO